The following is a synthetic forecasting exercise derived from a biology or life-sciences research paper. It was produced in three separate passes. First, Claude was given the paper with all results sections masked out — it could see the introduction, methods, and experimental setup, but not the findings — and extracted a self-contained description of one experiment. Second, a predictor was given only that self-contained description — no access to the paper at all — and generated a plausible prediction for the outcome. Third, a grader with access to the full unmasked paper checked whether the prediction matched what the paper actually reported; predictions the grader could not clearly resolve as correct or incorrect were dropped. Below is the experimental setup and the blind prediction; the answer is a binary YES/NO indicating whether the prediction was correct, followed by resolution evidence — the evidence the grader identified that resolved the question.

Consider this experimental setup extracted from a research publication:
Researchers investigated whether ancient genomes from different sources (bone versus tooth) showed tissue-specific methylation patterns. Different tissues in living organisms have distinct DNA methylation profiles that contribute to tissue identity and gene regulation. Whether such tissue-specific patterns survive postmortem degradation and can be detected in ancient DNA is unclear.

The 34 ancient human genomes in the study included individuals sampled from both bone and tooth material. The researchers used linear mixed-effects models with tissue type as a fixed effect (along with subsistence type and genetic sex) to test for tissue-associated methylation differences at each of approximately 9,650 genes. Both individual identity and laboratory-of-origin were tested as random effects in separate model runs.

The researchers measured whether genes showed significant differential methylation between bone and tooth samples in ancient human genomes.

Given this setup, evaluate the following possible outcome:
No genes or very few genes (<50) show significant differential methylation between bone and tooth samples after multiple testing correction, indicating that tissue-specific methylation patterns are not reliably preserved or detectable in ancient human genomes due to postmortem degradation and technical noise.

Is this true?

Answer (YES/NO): YES